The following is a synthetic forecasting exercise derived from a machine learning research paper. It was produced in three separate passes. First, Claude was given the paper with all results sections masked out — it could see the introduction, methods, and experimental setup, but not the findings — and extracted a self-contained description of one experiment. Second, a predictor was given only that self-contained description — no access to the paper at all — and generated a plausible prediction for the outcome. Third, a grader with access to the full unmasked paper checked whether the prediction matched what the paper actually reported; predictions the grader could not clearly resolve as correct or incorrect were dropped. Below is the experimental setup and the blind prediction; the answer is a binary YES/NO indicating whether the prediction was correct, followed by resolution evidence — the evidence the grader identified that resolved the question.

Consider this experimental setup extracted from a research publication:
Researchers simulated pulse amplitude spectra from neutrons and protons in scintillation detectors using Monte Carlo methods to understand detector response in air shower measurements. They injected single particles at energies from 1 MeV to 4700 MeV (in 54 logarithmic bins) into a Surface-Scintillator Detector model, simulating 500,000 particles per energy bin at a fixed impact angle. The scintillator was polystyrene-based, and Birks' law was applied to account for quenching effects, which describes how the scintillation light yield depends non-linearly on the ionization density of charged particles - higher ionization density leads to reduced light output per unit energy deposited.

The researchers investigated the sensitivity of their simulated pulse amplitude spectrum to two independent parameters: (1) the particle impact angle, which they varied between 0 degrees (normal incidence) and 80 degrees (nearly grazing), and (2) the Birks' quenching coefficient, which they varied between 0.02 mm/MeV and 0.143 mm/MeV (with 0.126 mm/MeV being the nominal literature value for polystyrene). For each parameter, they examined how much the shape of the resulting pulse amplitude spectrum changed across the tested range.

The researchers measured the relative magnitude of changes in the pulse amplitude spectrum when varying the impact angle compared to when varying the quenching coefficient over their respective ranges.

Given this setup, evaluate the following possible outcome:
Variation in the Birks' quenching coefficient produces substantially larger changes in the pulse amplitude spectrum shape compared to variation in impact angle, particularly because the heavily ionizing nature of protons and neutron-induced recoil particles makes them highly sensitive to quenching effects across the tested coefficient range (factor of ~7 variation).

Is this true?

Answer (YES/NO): NO